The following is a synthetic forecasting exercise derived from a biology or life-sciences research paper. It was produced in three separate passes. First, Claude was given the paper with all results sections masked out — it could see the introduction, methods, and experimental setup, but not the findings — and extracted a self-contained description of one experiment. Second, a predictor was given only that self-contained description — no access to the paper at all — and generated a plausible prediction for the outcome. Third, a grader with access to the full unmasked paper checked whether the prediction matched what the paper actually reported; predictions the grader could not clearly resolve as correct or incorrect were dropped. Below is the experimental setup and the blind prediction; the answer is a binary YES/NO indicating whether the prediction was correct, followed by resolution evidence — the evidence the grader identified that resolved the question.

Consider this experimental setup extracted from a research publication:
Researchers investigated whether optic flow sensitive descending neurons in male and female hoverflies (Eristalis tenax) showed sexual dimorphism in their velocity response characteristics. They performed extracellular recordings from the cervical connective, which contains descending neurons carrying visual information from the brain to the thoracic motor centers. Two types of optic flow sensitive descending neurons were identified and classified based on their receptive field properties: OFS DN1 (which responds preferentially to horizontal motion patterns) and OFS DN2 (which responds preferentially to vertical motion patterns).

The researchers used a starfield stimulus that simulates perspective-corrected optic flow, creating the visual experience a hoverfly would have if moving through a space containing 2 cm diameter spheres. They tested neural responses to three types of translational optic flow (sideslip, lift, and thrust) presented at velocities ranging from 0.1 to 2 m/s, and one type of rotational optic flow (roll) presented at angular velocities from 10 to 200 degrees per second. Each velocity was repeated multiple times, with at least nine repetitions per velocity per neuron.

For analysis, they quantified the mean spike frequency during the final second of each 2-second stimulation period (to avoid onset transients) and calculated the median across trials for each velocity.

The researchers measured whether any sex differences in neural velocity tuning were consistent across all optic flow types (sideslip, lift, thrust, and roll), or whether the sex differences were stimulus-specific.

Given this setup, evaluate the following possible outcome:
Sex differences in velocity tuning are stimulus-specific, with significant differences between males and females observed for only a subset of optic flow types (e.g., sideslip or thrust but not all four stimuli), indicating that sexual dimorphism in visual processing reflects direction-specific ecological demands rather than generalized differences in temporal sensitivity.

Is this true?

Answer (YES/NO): YES